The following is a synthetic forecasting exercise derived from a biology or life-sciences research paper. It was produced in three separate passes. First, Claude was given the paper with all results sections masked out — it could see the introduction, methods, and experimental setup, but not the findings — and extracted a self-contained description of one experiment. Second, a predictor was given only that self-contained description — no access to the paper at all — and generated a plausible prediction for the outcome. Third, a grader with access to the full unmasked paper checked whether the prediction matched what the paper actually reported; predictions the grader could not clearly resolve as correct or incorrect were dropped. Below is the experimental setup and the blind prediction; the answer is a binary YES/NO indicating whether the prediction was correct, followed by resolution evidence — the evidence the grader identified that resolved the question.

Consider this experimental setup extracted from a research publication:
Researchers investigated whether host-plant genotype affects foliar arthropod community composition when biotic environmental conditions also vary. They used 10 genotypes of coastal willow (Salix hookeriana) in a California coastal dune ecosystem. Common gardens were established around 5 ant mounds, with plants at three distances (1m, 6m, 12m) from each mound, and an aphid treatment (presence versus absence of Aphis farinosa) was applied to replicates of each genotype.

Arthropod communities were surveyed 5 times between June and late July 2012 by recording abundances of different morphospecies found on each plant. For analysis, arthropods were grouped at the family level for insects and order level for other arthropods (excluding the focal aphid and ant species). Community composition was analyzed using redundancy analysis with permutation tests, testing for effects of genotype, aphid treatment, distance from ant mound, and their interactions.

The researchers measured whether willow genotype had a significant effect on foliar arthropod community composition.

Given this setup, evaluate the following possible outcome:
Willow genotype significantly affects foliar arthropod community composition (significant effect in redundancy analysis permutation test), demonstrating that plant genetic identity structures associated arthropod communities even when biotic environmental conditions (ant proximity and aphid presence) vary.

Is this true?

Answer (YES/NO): YES